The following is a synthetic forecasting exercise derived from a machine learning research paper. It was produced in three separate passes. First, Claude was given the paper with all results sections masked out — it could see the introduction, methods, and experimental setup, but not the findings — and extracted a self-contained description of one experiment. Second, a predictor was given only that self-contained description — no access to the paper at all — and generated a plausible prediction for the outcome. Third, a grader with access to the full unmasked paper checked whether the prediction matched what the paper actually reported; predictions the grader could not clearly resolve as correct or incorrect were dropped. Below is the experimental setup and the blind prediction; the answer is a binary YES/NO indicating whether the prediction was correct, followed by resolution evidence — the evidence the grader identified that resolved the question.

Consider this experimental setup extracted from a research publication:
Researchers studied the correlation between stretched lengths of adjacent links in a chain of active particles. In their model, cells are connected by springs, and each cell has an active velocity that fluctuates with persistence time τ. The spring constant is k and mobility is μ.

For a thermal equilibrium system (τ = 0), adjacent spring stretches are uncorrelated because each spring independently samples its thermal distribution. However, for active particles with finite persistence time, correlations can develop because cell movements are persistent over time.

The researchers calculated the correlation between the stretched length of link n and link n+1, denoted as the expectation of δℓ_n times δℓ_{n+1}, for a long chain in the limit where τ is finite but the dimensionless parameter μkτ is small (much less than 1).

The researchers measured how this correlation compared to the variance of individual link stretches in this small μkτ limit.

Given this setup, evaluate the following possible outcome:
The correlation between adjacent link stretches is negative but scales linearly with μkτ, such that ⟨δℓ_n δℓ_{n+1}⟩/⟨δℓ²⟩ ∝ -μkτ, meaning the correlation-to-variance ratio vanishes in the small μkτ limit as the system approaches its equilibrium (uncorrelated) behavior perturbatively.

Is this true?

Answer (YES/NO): NO